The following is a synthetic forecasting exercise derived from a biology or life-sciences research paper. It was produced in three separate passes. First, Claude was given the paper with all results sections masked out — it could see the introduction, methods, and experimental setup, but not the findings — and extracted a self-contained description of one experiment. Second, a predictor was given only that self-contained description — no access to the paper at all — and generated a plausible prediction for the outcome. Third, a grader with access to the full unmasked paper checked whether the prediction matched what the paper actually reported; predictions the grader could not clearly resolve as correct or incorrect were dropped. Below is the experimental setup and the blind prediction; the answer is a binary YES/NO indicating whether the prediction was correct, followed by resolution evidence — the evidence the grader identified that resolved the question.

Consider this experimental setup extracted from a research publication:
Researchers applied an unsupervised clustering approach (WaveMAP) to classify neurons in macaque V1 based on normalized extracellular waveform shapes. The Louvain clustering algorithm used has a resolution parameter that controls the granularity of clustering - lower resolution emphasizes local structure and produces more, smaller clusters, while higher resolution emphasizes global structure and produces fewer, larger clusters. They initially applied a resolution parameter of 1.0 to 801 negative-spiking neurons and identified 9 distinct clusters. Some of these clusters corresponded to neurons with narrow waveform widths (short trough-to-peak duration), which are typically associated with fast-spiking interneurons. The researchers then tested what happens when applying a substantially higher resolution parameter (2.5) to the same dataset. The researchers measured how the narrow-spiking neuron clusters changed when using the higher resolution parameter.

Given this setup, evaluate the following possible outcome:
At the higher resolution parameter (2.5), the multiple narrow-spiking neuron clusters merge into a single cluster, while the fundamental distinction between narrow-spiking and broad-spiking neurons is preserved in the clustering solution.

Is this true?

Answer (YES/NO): YES